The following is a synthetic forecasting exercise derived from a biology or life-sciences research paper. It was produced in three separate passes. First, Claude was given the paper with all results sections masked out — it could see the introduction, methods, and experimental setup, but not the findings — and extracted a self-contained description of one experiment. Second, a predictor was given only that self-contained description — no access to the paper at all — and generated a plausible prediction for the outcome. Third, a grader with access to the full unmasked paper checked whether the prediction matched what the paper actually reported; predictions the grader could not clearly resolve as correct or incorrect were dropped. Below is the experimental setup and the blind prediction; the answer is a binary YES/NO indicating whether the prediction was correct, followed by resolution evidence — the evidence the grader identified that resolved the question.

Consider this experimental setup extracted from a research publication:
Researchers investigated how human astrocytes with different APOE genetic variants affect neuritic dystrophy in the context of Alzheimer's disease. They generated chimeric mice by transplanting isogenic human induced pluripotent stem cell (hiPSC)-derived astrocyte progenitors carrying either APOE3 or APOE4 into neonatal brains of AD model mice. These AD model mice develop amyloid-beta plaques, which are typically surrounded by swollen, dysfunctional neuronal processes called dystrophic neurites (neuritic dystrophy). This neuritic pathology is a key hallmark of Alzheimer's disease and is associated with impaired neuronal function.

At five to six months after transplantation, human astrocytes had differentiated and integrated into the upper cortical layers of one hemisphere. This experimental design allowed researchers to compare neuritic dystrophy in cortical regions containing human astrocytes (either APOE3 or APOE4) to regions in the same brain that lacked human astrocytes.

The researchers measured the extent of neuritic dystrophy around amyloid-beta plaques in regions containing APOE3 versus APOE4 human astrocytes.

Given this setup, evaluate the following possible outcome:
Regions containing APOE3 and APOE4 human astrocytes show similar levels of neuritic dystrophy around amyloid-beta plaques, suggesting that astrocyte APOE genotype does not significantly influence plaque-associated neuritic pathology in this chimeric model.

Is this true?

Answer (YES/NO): NO